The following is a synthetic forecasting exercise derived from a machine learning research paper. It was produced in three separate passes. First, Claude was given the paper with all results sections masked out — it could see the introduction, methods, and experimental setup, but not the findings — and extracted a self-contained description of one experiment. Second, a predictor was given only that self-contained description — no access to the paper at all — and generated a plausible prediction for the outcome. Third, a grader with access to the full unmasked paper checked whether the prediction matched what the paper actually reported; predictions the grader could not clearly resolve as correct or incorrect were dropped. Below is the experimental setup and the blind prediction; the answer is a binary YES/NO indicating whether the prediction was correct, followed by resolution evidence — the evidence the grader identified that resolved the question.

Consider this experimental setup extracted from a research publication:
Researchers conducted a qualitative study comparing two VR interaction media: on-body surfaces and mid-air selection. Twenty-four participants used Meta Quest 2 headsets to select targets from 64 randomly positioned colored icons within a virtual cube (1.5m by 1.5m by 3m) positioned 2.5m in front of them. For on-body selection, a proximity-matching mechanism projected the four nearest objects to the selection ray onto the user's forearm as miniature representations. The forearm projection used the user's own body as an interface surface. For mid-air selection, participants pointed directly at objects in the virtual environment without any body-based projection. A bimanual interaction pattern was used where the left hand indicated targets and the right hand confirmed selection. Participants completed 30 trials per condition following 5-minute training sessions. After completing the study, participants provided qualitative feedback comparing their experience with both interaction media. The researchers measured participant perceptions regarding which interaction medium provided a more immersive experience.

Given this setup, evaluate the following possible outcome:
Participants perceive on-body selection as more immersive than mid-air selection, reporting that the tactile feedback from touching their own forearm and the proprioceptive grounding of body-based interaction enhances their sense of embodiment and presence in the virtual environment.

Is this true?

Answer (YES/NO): YES